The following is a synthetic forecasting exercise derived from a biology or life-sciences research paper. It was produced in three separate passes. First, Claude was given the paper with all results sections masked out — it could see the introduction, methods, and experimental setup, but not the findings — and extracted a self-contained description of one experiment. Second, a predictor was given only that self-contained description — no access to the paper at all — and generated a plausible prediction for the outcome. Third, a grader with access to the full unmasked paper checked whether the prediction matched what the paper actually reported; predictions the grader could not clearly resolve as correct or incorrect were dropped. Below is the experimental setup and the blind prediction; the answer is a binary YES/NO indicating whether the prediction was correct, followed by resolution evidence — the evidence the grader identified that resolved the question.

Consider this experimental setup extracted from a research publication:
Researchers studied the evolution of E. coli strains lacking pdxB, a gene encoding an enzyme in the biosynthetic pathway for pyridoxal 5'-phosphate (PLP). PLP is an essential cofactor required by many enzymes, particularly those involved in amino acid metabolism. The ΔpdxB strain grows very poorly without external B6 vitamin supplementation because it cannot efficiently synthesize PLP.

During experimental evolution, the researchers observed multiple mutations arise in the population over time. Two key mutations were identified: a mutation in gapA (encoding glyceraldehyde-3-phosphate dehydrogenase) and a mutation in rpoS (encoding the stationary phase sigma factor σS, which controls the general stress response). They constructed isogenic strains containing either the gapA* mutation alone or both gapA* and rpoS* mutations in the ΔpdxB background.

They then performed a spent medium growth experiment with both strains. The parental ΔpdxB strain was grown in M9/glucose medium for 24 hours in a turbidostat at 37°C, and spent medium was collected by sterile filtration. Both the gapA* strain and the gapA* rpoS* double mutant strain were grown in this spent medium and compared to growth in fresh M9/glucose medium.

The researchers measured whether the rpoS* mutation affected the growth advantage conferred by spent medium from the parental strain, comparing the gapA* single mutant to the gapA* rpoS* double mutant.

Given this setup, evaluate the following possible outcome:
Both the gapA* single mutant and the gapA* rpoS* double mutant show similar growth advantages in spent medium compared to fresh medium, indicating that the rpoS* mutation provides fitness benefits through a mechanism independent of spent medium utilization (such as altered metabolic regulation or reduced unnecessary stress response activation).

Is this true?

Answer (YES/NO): NO